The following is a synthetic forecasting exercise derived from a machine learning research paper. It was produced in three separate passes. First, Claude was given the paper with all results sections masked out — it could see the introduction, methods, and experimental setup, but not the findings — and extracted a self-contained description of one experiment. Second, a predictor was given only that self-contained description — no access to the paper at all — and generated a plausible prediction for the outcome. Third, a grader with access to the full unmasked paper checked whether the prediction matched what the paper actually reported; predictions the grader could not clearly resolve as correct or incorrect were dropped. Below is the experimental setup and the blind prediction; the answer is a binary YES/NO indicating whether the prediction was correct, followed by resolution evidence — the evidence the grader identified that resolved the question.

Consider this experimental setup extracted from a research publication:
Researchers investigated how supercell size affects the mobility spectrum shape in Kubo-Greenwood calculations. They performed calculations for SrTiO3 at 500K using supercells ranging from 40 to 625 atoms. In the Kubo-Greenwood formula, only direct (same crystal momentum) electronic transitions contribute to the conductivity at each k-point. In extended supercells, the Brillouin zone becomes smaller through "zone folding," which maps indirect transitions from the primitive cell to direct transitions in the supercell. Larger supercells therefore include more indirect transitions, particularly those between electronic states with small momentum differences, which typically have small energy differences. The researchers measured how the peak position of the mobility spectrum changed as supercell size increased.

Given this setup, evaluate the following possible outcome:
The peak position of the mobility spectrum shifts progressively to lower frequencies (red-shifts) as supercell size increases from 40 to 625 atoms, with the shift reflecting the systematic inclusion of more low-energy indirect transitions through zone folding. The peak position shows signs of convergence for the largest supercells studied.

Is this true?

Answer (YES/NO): YES